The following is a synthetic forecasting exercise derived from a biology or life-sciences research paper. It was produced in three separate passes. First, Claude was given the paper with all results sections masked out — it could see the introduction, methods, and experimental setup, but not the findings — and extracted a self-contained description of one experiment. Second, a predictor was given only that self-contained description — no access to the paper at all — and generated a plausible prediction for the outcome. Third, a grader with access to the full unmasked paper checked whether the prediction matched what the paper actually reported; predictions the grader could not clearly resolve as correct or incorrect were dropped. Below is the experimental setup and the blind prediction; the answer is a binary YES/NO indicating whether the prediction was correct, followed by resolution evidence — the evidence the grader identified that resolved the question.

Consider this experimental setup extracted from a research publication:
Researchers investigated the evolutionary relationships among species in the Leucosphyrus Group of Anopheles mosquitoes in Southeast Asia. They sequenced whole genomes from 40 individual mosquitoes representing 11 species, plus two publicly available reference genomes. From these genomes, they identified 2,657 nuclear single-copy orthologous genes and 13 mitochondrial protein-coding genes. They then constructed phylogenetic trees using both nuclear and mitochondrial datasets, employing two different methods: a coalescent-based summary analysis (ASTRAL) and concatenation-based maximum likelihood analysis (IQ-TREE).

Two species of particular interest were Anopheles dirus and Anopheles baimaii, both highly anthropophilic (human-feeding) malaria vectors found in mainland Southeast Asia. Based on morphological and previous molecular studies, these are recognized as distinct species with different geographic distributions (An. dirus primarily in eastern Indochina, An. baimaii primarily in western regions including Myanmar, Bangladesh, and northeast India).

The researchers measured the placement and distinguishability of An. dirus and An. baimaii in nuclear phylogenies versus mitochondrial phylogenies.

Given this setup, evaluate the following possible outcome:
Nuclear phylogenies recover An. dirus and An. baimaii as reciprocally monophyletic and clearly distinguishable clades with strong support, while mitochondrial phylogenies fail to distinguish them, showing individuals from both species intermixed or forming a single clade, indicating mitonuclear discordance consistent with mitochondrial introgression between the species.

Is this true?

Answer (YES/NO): YES